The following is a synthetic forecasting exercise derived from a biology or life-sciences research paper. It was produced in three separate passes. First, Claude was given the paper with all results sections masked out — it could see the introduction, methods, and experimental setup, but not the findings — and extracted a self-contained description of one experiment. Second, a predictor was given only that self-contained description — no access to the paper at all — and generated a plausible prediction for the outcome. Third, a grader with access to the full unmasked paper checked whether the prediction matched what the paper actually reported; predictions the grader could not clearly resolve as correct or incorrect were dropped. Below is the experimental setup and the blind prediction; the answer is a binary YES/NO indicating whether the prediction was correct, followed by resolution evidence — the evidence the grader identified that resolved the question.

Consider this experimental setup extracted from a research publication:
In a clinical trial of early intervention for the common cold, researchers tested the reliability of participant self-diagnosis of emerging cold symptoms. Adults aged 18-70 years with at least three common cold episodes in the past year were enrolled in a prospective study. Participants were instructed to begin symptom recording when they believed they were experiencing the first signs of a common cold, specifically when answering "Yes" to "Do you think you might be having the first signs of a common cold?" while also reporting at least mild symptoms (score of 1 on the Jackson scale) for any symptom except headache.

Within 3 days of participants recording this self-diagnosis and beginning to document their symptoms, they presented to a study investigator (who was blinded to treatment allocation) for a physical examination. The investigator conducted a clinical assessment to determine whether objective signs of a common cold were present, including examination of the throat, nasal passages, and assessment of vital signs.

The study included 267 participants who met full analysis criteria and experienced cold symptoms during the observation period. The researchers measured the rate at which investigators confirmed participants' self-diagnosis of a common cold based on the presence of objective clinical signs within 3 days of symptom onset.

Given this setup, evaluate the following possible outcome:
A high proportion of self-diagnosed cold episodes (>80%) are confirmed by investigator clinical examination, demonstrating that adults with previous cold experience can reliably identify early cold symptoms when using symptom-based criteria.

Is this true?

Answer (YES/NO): YES